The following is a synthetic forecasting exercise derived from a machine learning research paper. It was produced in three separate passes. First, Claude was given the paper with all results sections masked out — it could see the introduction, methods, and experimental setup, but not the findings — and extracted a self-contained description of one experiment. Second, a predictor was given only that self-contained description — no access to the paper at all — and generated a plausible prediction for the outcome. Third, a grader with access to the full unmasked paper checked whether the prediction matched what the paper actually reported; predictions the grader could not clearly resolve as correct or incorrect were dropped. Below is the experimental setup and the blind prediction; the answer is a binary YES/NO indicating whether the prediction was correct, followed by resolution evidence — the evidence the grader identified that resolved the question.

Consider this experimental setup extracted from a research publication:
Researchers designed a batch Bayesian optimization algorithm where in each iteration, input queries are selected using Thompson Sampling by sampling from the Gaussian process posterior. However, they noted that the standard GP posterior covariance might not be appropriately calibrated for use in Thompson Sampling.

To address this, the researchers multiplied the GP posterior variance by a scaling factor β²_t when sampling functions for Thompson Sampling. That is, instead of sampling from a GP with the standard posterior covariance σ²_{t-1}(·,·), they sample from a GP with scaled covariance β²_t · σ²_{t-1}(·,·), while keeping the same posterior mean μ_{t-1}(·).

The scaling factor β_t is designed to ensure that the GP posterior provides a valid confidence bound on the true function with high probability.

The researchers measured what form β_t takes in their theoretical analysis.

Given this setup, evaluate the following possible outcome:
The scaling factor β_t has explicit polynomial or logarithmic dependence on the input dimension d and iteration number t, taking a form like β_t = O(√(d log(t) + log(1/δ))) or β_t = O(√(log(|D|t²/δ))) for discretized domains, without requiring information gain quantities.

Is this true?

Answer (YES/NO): NO